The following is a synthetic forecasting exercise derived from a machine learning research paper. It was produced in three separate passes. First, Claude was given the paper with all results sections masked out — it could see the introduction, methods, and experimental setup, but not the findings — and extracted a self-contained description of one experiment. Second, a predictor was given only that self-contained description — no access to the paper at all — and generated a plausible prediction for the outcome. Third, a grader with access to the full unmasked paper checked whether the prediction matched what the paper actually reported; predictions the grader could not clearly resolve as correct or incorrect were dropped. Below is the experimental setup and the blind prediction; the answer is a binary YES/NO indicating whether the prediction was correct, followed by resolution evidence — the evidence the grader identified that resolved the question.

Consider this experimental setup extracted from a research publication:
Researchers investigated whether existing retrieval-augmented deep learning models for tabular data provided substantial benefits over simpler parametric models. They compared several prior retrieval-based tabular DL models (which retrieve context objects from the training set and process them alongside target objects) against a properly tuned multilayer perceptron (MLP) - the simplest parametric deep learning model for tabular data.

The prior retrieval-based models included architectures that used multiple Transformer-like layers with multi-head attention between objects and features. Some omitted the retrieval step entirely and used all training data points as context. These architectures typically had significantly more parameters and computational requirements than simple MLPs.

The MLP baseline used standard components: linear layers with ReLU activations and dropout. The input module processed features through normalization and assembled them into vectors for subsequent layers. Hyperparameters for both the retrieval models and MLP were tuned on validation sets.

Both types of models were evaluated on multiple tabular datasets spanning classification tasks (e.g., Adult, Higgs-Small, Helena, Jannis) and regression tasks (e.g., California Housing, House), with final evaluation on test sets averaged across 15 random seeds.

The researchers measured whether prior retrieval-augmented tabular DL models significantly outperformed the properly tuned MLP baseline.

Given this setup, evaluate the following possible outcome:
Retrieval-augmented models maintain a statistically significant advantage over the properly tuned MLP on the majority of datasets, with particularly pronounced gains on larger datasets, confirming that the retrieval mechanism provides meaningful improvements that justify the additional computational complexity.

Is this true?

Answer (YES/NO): NO